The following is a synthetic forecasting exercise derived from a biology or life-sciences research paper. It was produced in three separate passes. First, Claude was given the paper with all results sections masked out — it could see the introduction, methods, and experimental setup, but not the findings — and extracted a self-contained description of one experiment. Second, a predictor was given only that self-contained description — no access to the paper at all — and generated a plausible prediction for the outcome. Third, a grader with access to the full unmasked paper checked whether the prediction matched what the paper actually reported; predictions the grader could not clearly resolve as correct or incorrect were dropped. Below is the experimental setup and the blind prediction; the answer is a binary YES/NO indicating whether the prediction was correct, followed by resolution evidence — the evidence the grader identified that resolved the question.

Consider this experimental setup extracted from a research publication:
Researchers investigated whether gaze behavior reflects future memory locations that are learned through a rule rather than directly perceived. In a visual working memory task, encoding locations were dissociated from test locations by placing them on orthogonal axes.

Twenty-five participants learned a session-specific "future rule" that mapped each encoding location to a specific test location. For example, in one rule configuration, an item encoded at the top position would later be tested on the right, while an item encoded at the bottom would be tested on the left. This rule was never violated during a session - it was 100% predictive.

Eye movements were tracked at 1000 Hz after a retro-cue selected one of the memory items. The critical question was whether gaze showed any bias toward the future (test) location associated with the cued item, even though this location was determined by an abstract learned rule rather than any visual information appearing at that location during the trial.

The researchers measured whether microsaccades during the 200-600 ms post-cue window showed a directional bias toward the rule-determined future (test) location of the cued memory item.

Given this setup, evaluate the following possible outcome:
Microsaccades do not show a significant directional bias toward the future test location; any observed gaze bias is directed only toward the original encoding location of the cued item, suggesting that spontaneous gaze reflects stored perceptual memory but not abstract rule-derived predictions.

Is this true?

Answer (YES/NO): NO